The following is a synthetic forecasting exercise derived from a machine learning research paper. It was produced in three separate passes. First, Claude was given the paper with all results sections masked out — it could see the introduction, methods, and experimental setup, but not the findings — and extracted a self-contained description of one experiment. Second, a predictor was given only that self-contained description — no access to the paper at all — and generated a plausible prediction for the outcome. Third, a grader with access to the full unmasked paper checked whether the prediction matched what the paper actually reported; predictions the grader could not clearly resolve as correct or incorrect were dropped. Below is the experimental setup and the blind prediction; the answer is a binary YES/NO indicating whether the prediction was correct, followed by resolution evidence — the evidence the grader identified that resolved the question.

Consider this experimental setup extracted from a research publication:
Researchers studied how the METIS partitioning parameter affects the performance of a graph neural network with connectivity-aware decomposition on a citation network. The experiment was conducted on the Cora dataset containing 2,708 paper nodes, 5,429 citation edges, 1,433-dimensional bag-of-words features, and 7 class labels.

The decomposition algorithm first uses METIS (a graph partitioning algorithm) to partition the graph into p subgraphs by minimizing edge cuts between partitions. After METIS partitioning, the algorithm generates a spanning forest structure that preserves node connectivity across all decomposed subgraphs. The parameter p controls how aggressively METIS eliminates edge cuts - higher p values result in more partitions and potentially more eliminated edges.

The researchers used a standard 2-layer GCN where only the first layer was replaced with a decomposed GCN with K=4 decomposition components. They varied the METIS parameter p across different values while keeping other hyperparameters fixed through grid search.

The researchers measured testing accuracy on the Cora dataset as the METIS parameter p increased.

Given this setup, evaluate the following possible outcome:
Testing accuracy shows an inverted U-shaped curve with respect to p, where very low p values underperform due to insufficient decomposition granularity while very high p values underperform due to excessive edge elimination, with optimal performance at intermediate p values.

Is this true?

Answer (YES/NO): YES